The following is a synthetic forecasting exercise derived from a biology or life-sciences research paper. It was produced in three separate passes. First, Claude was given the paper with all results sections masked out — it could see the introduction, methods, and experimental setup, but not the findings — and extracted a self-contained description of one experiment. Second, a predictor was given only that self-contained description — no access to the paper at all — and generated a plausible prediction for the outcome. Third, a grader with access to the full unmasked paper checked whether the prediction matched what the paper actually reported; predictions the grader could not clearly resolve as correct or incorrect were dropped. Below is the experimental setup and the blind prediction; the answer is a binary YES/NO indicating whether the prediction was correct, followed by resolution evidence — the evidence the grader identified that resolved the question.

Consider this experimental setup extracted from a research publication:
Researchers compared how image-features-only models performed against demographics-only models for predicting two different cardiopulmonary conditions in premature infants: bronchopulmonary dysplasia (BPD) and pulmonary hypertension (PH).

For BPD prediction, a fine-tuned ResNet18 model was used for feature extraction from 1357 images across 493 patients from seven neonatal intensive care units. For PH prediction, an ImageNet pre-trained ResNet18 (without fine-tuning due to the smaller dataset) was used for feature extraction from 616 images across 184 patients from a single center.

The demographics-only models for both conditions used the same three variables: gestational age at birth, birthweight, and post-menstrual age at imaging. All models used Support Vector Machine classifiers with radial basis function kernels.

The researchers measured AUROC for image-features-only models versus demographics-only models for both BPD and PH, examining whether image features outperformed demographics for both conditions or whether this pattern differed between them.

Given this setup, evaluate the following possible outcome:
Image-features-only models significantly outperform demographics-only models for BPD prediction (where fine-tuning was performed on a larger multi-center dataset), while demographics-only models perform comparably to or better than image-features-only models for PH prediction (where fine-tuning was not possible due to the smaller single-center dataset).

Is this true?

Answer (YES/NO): NO